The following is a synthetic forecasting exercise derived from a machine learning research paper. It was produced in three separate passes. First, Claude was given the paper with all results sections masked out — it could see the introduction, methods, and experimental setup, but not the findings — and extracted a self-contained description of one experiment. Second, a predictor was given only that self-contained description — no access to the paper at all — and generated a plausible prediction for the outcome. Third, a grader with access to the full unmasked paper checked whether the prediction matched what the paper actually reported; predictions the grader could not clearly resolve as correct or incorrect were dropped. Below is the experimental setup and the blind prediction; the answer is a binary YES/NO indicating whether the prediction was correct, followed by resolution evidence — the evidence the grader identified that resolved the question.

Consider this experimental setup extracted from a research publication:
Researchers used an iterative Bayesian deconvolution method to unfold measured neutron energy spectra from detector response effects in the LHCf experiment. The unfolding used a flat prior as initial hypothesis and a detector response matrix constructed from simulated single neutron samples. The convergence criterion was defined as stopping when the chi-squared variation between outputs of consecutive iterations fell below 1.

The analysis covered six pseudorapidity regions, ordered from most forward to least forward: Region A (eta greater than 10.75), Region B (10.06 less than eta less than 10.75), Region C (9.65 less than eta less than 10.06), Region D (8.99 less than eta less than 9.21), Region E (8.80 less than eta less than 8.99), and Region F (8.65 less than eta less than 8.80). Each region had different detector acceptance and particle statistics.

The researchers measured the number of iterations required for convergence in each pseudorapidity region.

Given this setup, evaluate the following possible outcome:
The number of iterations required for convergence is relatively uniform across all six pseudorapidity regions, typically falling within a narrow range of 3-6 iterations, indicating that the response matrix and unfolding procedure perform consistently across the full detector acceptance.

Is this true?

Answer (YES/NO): NO